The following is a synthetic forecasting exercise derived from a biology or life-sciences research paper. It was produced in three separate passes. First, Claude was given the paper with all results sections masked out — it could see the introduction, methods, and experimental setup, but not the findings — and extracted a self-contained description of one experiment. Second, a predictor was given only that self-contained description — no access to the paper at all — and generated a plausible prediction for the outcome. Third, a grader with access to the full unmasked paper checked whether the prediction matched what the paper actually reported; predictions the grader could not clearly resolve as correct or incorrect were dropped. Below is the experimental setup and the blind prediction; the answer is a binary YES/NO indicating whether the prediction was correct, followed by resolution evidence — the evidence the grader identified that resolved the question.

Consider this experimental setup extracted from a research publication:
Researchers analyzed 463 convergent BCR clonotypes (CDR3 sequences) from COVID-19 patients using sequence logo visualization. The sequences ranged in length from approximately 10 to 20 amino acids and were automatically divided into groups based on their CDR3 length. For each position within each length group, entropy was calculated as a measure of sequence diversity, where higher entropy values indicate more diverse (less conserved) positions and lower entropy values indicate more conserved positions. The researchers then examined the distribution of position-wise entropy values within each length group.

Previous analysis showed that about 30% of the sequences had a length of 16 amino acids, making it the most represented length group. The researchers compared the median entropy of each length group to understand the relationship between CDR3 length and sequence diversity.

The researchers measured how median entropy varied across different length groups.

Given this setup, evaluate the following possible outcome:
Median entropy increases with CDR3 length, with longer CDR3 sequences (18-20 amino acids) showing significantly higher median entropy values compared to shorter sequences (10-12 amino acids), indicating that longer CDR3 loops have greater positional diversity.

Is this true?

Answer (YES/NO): NO